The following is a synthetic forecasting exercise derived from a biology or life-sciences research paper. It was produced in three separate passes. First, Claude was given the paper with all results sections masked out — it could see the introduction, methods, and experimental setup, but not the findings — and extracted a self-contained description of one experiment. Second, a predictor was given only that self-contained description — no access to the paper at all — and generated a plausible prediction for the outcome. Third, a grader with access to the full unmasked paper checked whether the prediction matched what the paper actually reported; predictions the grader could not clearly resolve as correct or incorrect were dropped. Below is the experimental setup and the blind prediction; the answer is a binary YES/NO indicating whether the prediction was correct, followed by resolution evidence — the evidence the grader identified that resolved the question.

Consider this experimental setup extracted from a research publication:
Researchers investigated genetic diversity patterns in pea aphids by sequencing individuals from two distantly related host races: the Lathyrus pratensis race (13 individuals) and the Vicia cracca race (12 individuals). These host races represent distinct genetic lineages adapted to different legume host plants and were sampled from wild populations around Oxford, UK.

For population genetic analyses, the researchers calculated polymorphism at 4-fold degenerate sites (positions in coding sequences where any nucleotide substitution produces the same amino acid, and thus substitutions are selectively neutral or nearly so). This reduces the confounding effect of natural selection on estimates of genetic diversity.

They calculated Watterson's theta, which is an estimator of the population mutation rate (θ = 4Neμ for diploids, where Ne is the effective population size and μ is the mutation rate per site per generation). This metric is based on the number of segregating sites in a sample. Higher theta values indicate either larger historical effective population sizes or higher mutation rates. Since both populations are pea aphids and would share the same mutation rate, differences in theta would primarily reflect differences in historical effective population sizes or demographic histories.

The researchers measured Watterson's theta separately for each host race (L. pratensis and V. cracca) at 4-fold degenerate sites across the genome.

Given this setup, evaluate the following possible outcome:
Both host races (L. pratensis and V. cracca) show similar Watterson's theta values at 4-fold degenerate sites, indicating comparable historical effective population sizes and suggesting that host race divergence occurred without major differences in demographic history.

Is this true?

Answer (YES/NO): YES